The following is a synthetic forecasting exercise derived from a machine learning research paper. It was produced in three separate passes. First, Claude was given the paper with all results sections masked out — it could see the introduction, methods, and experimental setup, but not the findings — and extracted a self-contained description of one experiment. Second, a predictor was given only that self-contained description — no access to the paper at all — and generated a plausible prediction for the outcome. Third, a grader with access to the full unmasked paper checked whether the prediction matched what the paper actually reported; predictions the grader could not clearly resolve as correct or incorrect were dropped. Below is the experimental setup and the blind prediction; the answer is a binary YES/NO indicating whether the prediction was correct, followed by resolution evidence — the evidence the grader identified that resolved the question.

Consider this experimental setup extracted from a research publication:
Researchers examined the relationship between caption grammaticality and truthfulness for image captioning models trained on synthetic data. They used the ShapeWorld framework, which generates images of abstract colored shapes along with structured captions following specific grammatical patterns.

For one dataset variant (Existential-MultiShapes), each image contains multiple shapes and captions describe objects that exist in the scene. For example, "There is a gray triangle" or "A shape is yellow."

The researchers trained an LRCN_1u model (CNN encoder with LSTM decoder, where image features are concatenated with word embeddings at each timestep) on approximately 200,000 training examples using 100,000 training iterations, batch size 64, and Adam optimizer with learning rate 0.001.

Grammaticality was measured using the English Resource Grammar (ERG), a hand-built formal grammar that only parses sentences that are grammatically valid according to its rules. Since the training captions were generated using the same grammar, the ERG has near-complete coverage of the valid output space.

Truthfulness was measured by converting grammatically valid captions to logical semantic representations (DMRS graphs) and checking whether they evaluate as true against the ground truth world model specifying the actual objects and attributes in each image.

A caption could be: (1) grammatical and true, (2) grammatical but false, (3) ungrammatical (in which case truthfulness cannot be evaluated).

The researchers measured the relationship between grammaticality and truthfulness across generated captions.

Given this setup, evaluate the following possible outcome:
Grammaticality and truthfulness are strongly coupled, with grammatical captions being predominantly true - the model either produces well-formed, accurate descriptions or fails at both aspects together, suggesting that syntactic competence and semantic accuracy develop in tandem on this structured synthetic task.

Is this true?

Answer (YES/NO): NO